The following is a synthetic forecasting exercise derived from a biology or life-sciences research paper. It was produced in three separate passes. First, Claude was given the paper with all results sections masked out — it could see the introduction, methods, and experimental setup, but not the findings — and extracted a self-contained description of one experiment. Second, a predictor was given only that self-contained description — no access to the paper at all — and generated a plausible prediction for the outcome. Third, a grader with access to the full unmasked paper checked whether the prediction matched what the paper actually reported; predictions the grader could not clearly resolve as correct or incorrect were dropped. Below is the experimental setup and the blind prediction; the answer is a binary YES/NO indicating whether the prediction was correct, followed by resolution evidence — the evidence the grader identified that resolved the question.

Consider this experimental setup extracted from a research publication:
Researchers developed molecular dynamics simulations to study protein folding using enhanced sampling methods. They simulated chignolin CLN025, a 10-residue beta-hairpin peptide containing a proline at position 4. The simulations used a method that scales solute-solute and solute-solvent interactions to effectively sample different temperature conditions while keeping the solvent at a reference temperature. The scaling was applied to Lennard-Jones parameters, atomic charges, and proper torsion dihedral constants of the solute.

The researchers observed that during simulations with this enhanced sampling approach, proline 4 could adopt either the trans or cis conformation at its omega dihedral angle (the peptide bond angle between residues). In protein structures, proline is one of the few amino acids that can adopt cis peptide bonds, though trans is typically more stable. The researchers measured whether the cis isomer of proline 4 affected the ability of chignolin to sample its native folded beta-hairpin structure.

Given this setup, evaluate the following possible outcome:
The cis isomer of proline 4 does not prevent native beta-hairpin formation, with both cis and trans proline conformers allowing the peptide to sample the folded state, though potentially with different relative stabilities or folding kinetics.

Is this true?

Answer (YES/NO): NO